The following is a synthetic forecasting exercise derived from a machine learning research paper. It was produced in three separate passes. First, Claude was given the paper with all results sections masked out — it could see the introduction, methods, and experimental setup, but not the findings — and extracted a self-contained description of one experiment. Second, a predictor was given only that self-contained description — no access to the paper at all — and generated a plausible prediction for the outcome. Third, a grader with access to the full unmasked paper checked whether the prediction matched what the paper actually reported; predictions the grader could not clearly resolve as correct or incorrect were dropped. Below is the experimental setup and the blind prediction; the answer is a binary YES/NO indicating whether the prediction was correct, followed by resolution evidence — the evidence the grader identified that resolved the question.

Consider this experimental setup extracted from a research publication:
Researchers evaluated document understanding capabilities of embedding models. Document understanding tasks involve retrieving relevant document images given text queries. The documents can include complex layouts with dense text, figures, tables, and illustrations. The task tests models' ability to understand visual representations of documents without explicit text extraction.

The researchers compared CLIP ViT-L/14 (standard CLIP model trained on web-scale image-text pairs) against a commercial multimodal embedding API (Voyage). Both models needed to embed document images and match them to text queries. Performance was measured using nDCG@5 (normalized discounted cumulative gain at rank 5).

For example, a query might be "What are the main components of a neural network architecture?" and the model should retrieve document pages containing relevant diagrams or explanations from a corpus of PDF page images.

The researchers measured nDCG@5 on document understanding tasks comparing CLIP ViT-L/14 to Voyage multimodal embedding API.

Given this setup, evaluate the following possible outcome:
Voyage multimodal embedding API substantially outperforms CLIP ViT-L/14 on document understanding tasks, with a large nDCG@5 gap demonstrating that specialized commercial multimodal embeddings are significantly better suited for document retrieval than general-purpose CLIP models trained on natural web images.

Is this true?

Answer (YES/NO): YES